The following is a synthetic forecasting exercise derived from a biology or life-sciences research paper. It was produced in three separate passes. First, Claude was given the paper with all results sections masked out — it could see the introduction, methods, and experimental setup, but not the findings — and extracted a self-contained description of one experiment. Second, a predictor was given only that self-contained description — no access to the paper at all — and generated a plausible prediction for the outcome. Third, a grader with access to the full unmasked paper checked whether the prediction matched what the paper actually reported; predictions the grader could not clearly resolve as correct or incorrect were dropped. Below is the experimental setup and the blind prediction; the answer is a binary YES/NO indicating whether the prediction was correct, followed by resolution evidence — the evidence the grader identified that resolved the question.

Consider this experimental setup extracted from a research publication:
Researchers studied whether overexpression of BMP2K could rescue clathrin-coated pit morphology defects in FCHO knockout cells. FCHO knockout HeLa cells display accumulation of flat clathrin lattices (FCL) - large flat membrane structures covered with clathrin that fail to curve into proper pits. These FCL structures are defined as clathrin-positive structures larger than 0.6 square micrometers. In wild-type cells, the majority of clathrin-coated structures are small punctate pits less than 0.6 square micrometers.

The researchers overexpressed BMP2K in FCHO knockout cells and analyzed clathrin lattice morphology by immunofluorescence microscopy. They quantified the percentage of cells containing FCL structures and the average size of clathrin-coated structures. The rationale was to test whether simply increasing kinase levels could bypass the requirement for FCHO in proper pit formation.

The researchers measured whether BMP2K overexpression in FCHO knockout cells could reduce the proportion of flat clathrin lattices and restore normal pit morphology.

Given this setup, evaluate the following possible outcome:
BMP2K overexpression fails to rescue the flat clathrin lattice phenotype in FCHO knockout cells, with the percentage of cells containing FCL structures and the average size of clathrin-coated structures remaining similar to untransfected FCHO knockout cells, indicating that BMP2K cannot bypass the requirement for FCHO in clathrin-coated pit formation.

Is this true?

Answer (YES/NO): YES